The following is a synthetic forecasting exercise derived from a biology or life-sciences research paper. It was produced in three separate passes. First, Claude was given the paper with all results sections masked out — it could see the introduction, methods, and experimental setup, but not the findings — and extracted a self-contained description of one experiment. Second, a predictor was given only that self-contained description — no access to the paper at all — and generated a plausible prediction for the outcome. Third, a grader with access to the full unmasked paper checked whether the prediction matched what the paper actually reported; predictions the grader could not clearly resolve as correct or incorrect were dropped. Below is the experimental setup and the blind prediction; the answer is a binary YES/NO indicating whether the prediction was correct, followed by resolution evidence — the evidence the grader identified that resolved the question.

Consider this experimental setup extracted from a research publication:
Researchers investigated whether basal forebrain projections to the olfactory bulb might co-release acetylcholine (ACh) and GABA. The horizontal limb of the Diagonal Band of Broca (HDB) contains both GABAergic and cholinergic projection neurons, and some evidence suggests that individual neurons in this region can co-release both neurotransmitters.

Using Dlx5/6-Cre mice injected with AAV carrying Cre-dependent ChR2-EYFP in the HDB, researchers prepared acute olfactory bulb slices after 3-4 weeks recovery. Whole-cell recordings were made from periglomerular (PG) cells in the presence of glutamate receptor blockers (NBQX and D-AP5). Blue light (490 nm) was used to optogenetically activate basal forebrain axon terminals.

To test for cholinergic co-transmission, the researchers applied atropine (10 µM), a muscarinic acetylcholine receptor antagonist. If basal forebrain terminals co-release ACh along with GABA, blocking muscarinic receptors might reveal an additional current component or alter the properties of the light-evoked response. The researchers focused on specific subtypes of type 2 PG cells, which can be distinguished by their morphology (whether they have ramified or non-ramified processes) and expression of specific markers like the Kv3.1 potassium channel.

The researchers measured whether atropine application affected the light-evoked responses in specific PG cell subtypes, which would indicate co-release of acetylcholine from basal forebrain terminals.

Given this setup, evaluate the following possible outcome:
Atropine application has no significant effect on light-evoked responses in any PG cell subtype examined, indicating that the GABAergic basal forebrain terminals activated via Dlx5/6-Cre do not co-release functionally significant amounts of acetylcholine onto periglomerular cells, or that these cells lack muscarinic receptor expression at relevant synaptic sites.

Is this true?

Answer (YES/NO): NO